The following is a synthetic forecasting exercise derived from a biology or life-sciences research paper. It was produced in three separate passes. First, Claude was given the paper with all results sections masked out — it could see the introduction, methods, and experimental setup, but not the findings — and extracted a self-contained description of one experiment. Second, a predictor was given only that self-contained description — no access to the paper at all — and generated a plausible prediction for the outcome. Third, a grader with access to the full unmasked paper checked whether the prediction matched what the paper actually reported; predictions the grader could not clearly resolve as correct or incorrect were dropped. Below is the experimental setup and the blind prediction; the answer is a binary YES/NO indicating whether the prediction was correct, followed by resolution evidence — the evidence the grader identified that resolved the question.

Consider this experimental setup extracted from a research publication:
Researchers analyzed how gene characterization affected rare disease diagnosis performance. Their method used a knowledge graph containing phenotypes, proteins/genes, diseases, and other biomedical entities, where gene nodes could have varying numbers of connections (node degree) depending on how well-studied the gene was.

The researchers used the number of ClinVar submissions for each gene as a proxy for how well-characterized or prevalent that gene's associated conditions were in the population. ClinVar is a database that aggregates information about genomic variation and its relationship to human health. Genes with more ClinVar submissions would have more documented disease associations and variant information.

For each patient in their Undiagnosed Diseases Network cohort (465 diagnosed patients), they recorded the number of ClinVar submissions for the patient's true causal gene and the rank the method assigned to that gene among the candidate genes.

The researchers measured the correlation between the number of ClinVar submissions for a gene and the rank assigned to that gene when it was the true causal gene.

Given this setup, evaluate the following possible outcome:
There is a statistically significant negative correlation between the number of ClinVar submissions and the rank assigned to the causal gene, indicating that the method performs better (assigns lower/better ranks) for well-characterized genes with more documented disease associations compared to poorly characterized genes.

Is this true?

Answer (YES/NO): NO